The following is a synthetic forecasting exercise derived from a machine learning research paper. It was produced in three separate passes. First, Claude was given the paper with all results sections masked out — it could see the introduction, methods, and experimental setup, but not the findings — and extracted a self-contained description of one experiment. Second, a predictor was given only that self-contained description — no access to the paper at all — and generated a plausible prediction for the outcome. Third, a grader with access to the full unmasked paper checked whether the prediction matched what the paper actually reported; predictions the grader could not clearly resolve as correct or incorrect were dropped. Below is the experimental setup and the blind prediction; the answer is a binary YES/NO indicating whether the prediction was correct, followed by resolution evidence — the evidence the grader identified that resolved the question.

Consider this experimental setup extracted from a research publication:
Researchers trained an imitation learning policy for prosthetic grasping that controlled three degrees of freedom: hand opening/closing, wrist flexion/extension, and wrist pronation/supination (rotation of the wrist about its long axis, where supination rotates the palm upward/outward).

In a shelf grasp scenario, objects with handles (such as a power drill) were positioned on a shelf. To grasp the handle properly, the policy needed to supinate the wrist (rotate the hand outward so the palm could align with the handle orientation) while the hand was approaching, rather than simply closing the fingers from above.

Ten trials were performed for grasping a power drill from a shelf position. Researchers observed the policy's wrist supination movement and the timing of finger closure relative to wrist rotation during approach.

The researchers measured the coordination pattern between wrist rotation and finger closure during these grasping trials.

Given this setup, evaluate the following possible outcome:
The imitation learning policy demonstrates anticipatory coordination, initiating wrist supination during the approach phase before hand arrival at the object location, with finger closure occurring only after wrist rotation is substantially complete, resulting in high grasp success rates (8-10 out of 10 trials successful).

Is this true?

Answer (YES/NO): NO